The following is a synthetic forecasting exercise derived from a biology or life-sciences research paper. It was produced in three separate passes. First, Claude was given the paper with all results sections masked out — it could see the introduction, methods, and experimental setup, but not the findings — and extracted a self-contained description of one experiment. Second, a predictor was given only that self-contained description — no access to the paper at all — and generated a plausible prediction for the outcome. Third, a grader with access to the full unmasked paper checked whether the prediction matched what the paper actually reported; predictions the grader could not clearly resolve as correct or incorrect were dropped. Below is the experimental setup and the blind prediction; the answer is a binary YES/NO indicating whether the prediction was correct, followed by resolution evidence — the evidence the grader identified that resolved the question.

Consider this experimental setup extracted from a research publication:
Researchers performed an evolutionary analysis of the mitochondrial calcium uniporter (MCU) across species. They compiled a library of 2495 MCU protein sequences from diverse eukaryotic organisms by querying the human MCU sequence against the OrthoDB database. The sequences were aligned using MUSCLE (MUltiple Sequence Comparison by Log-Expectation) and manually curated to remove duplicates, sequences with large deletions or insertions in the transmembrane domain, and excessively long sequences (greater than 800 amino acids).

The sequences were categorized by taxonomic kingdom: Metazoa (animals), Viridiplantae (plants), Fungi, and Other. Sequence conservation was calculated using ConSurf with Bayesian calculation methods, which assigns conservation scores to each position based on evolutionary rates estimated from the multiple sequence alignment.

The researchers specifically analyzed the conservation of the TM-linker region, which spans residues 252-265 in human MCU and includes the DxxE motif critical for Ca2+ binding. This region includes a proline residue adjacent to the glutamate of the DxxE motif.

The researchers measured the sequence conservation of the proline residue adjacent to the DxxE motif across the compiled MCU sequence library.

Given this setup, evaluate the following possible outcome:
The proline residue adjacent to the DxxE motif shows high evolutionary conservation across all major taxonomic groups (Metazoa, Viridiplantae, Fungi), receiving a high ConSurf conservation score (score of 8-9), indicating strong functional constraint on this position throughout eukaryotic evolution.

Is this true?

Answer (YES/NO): YES